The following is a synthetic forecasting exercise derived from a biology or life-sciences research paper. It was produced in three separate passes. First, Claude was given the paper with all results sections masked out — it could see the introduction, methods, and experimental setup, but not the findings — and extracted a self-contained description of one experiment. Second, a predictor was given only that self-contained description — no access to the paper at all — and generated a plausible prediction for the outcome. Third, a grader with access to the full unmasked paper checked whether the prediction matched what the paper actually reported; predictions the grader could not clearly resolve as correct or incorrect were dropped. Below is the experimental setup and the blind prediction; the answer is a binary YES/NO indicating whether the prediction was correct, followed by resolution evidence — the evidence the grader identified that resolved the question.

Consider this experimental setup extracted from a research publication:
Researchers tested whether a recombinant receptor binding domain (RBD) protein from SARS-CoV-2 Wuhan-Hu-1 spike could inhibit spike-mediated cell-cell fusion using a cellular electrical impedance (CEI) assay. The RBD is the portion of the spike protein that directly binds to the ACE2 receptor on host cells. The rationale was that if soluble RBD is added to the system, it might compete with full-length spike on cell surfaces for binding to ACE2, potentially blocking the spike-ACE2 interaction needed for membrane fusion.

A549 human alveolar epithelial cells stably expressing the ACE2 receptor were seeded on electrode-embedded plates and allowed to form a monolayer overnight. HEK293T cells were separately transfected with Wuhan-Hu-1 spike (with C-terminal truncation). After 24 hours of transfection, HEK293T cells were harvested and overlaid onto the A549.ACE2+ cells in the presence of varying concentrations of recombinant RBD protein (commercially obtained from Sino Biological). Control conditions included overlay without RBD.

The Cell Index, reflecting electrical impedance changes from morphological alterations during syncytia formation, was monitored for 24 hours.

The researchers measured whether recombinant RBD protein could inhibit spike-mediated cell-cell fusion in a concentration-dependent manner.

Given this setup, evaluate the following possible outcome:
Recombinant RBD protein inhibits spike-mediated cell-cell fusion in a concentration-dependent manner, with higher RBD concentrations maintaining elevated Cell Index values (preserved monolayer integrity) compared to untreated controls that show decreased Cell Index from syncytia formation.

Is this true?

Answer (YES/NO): NO